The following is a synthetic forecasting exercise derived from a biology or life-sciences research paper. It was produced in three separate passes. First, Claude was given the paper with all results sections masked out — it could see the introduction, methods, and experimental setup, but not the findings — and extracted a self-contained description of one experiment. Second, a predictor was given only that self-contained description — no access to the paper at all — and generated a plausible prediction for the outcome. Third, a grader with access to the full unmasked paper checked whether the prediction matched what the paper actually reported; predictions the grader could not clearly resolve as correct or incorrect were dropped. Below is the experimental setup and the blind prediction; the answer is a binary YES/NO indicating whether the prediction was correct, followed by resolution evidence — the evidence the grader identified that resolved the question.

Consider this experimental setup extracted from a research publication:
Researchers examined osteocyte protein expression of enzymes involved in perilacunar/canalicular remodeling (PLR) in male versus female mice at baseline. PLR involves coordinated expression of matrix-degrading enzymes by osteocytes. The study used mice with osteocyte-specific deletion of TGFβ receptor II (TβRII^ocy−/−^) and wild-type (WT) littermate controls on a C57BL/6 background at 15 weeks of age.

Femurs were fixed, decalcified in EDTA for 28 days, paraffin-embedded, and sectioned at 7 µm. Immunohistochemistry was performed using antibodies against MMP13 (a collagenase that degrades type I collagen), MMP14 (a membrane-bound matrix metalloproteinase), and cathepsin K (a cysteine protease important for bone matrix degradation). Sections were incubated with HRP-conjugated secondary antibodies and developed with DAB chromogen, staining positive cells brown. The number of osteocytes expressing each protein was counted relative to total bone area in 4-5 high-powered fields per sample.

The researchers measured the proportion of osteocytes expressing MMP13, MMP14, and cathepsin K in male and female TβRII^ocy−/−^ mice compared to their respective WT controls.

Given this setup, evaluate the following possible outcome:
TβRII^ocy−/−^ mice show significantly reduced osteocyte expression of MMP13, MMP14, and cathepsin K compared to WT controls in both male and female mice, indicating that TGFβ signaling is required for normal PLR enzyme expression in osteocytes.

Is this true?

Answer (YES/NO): NO